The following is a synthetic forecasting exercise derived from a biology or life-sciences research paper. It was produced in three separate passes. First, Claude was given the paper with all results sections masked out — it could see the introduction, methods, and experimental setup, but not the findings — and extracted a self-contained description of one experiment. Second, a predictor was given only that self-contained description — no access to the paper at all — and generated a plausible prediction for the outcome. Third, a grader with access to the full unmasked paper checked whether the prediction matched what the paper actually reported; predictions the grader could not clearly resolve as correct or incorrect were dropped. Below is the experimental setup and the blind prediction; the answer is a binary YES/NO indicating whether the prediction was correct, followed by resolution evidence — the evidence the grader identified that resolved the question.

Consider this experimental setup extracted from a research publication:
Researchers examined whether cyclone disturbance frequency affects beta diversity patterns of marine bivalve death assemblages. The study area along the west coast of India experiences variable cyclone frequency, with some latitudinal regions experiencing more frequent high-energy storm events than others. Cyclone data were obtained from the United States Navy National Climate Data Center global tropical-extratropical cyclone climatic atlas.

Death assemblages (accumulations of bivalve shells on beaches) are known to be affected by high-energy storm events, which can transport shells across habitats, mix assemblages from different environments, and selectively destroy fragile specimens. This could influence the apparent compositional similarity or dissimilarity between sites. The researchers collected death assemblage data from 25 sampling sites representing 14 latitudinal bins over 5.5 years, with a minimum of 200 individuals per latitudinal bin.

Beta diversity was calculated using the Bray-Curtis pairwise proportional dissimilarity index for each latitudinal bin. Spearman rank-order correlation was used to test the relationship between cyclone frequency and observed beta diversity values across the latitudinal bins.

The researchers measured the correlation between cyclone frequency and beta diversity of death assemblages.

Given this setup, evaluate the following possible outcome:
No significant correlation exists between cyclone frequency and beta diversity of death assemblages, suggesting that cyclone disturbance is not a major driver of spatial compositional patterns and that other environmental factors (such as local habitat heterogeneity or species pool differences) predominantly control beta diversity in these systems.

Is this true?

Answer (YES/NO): NO